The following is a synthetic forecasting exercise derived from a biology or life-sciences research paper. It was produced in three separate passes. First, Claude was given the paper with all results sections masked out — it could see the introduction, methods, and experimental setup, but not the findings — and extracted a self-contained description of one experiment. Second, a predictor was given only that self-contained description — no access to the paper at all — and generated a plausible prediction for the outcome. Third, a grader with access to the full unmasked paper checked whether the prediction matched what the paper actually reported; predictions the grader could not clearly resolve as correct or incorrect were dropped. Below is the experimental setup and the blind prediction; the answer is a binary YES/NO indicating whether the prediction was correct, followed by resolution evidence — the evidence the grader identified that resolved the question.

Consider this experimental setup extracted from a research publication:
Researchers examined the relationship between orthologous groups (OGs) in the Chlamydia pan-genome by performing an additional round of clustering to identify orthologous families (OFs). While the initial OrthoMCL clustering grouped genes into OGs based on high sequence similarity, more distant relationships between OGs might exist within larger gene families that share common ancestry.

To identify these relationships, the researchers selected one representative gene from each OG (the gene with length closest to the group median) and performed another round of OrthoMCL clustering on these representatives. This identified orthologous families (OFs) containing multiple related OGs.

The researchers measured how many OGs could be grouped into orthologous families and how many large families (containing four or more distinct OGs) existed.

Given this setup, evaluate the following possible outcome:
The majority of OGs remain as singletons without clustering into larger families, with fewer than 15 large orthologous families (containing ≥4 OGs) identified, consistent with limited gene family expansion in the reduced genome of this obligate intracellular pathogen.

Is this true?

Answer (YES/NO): NO